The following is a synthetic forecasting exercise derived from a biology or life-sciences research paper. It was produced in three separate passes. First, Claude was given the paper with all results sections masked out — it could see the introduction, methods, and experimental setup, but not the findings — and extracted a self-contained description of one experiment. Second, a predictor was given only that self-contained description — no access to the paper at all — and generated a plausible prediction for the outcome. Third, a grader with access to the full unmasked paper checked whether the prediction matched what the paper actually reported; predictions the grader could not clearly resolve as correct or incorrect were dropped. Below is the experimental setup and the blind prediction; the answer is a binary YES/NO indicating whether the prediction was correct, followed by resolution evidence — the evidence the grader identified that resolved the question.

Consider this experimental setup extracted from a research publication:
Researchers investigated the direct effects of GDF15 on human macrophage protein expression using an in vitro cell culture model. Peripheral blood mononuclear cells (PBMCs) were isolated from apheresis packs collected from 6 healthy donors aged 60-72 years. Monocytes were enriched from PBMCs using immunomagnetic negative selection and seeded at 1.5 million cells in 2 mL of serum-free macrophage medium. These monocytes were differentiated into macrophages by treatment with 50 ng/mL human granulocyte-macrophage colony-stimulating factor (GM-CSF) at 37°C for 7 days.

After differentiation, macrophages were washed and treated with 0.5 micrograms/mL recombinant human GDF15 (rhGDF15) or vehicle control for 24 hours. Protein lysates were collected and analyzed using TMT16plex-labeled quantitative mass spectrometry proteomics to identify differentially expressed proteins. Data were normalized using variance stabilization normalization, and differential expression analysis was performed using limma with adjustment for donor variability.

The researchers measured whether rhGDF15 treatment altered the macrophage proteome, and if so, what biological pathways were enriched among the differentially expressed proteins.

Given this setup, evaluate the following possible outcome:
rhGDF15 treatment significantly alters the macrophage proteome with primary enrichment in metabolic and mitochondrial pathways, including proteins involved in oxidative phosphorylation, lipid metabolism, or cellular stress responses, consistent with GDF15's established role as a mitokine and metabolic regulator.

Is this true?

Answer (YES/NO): NO